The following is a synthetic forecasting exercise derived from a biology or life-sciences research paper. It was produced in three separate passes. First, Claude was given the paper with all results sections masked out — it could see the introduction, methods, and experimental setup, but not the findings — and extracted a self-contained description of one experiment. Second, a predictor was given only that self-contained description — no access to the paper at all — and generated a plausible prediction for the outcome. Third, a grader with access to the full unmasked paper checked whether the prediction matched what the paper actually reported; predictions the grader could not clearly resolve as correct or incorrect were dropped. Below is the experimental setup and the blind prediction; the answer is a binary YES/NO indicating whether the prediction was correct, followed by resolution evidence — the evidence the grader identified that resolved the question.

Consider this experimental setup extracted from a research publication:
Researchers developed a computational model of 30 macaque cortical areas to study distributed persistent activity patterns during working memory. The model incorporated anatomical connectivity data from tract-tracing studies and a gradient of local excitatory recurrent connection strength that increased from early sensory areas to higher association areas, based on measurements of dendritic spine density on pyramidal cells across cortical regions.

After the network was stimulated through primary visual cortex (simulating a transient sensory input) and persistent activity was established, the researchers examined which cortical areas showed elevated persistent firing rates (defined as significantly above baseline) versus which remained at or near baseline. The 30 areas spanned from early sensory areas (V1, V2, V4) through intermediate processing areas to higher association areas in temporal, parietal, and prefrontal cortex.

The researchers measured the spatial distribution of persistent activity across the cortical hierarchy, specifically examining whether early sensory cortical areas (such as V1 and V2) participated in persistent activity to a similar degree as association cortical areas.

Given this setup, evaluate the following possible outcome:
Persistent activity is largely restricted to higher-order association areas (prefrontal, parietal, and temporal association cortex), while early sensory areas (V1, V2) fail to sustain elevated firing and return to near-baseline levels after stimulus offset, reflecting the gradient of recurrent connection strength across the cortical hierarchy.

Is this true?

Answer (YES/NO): YES